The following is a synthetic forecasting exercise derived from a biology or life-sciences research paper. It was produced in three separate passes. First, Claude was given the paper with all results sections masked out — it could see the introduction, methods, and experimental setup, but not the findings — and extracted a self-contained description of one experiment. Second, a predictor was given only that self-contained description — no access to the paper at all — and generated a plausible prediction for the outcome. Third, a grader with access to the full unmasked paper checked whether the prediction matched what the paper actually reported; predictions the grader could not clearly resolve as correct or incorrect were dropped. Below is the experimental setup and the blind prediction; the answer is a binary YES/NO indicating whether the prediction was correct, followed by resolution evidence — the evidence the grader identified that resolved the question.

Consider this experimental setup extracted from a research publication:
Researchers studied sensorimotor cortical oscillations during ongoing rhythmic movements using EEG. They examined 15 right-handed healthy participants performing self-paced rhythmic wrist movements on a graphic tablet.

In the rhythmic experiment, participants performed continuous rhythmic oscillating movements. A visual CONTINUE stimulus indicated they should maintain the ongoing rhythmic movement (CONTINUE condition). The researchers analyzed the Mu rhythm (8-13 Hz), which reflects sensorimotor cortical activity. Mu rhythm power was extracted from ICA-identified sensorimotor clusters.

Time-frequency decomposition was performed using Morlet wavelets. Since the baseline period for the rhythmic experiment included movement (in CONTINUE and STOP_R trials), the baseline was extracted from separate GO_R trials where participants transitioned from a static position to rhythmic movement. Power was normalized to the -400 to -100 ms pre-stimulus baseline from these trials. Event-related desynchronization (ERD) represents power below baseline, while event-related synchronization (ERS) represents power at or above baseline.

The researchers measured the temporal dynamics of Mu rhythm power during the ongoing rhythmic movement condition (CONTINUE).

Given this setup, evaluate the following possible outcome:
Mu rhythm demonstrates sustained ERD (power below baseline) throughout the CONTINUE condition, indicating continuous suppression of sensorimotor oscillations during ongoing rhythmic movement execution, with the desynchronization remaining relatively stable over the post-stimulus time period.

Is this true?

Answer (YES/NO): YES